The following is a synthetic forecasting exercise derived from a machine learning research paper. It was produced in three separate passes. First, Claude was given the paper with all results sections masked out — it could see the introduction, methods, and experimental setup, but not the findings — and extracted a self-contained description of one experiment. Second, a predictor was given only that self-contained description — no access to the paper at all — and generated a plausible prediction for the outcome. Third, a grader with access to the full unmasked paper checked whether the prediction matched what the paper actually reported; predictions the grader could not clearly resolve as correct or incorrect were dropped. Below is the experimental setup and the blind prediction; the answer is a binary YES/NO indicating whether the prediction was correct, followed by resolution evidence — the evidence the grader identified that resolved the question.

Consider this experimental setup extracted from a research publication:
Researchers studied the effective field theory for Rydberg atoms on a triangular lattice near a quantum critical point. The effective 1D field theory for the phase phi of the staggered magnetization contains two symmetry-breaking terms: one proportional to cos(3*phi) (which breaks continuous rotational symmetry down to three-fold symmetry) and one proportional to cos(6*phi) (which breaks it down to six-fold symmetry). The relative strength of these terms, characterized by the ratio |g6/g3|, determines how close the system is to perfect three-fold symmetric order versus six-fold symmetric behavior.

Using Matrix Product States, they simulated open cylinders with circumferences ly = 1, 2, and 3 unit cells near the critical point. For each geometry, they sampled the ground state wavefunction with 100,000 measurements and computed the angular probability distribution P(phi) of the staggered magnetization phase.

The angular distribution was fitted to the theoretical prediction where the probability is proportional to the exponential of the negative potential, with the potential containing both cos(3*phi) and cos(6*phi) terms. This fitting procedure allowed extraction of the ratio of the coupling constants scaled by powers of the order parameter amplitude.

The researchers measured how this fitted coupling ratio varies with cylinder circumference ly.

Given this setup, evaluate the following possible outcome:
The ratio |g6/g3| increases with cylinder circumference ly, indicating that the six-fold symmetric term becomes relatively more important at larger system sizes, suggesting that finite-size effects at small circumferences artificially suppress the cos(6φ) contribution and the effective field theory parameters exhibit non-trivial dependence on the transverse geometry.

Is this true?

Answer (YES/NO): YES